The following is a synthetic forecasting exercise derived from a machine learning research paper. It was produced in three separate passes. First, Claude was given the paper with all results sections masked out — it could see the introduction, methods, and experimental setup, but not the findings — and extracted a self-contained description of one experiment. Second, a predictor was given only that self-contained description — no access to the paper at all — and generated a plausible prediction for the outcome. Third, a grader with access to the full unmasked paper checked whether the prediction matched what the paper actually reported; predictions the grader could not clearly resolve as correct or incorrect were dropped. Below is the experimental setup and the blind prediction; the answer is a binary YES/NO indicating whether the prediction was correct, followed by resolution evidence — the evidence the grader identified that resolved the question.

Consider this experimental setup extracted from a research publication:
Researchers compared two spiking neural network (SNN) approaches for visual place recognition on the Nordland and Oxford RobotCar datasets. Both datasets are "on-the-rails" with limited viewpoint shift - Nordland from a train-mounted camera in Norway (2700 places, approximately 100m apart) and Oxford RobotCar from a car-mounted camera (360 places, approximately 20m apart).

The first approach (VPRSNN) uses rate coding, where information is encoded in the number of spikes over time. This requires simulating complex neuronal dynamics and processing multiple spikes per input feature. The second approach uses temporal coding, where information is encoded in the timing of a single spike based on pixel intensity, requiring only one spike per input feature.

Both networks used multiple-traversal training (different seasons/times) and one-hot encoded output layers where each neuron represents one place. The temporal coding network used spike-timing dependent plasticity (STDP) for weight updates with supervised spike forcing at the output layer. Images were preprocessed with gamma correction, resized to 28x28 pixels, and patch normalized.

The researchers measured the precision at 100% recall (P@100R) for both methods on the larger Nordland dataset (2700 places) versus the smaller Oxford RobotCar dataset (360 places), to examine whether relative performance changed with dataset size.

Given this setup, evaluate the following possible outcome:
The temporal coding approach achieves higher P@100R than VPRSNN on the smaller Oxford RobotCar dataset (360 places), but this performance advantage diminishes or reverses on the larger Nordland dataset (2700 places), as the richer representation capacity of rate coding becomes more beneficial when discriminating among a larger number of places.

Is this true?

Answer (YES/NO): NO